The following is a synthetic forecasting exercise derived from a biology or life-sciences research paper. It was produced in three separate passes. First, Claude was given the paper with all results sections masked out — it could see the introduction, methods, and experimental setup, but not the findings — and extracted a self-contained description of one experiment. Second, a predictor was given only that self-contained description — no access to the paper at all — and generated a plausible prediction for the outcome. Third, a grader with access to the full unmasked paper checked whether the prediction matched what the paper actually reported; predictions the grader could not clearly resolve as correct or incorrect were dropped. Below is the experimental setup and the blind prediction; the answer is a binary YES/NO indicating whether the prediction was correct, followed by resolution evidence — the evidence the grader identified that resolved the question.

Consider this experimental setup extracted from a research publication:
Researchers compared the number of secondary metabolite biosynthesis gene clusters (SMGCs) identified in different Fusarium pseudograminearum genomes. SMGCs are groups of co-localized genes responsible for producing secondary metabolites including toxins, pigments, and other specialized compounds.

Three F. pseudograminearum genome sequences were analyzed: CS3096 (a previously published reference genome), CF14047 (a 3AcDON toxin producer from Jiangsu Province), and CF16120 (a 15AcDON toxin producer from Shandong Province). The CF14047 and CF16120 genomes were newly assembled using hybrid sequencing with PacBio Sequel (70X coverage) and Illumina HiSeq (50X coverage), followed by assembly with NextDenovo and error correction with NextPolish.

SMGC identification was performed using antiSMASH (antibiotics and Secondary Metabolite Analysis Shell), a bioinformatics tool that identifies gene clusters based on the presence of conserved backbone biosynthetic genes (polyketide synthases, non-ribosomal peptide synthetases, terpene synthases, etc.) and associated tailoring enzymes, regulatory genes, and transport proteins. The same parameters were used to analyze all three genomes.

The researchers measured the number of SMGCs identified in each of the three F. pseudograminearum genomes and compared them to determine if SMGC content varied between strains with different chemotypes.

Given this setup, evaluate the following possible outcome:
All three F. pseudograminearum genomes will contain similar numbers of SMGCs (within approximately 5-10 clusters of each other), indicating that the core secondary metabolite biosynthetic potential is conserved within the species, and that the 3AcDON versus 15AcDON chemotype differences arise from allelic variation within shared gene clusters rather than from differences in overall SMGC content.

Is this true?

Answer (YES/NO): YES